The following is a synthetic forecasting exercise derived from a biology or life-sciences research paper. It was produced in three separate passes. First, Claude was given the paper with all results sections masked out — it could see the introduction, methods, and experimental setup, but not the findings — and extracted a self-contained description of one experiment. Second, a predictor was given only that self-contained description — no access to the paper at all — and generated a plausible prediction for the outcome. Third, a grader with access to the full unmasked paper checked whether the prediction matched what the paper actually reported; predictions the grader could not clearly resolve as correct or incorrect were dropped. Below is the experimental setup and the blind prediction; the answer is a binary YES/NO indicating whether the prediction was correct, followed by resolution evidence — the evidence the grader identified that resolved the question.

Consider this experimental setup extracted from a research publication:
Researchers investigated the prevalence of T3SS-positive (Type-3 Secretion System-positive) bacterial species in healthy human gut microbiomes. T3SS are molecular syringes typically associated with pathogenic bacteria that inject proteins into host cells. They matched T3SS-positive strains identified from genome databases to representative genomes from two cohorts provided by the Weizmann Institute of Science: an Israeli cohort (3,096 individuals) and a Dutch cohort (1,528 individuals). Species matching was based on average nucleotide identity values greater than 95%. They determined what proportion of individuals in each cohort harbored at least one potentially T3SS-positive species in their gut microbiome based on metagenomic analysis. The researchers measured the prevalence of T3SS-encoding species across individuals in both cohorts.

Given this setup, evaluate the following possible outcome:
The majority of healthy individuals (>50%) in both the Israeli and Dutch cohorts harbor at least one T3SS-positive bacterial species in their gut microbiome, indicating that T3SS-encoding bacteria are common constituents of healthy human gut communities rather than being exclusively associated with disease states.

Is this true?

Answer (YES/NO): NO